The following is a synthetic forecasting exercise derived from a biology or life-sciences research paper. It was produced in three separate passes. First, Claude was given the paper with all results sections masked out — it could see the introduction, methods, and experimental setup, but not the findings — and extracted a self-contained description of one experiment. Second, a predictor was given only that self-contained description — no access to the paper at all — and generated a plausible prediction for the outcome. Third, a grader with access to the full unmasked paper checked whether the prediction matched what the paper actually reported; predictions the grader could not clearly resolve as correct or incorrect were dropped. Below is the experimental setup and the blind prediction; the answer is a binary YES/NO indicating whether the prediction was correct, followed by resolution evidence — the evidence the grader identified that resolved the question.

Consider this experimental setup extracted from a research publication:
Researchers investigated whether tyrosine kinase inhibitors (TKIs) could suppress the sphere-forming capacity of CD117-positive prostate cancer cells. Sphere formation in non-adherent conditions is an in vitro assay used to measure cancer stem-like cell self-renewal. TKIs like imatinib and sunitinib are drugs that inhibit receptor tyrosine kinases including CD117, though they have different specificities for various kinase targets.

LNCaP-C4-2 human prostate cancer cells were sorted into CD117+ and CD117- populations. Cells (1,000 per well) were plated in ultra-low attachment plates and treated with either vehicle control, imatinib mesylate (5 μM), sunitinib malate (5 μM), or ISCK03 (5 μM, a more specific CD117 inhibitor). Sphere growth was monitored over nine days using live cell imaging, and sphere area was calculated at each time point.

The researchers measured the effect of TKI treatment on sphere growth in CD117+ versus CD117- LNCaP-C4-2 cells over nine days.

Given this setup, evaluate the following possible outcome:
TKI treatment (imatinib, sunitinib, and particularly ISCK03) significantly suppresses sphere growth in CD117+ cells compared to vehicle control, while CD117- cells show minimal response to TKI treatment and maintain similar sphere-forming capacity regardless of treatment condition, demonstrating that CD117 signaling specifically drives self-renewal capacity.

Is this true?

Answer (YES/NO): NO